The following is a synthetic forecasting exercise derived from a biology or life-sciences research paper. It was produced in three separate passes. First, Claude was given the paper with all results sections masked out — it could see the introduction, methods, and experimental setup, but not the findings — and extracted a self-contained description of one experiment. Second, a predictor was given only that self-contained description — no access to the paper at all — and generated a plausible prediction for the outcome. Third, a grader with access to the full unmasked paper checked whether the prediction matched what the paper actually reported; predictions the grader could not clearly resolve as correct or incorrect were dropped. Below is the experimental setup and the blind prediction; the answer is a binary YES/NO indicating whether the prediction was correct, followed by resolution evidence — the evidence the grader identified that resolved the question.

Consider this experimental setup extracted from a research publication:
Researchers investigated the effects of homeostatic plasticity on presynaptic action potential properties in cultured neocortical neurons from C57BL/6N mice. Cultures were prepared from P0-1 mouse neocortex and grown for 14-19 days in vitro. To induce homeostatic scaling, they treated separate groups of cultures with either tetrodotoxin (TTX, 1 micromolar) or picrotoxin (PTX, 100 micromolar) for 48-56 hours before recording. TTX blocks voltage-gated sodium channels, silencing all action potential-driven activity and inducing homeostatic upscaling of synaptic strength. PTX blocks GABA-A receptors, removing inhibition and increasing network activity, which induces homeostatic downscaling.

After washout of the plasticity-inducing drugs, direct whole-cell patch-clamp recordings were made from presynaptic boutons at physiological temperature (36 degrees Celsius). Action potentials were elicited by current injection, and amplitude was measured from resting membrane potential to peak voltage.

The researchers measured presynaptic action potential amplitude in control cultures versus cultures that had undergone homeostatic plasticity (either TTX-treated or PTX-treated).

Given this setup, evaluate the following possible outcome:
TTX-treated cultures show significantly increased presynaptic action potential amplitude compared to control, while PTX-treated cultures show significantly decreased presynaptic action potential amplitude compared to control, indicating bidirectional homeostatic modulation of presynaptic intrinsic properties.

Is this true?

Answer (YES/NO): NO